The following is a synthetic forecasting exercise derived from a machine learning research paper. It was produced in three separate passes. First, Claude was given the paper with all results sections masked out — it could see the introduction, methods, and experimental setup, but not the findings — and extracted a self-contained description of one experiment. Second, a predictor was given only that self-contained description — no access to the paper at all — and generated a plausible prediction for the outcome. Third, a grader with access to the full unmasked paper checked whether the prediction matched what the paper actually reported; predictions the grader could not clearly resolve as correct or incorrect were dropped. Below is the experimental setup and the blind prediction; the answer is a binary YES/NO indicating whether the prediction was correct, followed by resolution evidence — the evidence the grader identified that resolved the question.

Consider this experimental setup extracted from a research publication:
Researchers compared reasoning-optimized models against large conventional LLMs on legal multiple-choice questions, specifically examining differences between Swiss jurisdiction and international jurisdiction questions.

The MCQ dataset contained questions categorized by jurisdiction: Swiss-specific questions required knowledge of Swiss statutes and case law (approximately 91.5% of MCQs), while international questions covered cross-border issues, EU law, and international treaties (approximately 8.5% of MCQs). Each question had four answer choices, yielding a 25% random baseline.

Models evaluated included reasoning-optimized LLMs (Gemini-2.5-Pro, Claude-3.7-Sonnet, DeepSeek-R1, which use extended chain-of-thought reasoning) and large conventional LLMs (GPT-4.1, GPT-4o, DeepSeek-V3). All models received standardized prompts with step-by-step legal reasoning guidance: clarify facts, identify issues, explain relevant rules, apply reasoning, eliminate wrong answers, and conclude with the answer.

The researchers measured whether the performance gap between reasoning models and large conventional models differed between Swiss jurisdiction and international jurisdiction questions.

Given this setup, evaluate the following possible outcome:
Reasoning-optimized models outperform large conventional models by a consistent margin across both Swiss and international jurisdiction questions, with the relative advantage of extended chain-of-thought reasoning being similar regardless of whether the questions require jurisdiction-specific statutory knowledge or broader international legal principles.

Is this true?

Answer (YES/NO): NO